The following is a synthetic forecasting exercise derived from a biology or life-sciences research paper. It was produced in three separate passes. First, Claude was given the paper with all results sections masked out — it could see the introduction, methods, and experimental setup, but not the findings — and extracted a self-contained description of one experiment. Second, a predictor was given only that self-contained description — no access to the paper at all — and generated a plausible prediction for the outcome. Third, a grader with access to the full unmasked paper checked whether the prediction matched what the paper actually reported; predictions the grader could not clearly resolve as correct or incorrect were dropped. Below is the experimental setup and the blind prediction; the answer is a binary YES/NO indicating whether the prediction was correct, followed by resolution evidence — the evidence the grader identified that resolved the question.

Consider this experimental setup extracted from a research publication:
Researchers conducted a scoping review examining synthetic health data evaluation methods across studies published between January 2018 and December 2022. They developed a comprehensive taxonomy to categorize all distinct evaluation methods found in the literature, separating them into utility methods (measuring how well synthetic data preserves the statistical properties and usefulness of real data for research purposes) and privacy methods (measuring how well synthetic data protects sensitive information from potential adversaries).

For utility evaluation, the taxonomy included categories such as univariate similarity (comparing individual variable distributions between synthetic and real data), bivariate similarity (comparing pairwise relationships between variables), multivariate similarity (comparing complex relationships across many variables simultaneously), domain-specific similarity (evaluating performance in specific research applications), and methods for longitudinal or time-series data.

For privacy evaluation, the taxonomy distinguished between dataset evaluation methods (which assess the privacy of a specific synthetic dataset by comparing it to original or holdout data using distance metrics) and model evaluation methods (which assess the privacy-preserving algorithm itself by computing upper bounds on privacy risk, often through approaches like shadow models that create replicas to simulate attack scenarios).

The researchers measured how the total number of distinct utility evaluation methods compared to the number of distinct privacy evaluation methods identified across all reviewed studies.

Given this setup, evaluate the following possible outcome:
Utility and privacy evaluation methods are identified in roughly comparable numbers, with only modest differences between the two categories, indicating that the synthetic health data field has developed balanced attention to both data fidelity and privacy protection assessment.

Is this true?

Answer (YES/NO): NO